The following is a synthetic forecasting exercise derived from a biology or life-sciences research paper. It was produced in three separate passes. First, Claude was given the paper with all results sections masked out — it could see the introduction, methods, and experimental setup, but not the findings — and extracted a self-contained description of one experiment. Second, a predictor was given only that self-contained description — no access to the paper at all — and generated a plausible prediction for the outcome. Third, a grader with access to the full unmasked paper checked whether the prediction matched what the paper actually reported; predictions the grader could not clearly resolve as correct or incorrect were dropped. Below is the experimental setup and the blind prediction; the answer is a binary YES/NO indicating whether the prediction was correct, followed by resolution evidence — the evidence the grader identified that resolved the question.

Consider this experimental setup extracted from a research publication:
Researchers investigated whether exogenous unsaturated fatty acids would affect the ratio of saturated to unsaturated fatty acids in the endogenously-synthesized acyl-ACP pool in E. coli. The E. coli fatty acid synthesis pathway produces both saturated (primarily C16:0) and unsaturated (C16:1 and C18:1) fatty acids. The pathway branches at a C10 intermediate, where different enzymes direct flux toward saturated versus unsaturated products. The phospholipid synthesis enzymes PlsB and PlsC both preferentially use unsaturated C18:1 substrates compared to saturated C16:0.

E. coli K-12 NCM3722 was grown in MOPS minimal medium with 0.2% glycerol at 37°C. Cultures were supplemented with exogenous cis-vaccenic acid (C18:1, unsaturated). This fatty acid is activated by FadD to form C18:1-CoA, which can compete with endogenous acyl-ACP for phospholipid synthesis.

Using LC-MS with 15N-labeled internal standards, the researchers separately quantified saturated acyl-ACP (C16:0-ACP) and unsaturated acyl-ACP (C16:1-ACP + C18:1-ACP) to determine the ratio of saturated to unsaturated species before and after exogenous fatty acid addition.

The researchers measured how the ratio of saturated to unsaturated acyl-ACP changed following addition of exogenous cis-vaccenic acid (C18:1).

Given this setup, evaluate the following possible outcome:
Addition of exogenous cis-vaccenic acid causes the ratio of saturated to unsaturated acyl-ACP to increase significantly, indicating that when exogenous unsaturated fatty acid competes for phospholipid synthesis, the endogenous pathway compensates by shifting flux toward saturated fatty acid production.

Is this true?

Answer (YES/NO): NO